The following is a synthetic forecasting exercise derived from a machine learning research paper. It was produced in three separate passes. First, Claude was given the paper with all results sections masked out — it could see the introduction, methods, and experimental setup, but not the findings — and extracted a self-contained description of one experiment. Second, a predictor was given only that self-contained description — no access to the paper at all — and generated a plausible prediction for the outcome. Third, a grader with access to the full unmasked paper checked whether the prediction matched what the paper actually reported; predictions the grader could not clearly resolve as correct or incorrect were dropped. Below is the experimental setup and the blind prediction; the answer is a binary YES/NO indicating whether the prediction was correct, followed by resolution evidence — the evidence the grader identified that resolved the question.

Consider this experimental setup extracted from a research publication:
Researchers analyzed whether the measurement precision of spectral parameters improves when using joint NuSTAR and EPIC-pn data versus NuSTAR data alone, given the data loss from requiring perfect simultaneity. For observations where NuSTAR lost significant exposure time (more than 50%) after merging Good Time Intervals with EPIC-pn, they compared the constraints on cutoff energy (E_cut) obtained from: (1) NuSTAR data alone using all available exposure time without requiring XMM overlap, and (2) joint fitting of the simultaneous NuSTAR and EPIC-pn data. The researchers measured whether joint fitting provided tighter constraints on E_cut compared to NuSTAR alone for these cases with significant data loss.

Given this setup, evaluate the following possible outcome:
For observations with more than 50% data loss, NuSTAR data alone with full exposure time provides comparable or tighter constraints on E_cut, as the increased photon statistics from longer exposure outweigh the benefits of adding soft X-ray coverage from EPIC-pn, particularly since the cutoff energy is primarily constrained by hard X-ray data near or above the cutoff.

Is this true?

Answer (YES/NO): YES